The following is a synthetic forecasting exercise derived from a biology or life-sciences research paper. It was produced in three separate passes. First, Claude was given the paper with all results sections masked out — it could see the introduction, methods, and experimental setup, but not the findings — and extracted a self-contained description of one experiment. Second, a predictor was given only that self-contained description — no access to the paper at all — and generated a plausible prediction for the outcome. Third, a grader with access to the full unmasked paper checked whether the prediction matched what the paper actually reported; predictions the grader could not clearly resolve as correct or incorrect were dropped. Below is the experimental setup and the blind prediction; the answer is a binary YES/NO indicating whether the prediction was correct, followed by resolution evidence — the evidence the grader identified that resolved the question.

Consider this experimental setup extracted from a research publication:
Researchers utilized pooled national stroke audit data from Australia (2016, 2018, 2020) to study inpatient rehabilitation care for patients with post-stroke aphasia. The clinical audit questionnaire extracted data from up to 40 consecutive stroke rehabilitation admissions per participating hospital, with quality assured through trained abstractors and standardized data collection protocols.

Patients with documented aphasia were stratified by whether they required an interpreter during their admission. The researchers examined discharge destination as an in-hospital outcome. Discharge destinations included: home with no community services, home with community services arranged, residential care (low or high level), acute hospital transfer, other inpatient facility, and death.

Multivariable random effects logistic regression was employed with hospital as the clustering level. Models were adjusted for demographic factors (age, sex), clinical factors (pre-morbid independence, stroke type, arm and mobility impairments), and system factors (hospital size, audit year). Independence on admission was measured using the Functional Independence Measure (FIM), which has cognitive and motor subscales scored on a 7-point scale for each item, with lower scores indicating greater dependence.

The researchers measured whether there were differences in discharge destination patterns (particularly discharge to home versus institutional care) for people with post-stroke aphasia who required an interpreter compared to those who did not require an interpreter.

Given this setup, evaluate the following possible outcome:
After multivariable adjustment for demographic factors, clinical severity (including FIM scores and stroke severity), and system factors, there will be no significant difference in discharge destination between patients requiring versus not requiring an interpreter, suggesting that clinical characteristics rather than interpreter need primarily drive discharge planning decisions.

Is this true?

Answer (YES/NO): NO